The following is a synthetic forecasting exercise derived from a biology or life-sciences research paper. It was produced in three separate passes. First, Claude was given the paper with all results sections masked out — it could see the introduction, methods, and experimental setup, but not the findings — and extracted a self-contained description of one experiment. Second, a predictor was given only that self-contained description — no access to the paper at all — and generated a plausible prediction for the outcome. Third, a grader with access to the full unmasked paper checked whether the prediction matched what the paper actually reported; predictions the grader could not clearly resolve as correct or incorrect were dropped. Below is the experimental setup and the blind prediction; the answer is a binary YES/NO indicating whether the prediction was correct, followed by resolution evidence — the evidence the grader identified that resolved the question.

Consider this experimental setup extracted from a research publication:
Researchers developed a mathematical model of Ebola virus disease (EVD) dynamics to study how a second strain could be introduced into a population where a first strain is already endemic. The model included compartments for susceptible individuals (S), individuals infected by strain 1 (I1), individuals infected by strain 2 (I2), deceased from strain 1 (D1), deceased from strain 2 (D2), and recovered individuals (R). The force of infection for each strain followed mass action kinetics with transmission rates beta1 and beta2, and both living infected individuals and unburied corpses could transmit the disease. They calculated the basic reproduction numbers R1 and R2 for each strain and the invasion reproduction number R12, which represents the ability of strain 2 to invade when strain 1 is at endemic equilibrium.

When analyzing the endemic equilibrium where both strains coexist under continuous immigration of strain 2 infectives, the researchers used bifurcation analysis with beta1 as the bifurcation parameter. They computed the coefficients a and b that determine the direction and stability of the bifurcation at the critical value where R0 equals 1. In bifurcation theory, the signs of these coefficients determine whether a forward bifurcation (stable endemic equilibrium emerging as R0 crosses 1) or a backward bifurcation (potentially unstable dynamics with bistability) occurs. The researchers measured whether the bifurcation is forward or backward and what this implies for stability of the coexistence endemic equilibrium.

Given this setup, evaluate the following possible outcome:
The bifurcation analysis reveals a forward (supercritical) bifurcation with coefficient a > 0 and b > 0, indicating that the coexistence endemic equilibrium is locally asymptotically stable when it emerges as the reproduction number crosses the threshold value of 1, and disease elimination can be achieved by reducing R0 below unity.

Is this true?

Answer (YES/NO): NO